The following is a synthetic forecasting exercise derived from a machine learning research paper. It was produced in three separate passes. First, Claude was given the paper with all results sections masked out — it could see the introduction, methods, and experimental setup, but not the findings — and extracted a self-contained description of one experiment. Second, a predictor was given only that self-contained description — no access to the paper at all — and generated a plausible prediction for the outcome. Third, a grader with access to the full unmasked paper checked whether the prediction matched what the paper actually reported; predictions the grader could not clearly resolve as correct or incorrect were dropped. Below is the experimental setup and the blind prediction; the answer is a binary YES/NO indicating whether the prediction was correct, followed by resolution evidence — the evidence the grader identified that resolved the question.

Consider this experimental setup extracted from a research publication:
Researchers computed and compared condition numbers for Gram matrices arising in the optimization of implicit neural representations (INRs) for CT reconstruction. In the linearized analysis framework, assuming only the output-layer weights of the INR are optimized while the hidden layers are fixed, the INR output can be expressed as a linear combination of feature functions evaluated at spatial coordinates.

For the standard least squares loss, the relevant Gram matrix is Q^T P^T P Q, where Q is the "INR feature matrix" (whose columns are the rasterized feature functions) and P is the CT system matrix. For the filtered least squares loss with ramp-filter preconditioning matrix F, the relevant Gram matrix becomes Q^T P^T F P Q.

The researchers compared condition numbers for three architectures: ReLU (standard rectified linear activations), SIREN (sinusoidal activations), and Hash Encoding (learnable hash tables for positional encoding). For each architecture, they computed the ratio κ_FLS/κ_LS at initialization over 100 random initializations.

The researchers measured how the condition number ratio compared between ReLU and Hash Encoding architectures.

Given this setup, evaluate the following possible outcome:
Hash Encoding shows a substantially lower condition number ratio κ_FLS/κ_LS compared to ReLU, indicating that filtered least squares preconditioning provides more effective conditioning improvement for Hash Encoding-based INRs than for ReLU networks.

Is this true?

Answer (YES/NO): NO